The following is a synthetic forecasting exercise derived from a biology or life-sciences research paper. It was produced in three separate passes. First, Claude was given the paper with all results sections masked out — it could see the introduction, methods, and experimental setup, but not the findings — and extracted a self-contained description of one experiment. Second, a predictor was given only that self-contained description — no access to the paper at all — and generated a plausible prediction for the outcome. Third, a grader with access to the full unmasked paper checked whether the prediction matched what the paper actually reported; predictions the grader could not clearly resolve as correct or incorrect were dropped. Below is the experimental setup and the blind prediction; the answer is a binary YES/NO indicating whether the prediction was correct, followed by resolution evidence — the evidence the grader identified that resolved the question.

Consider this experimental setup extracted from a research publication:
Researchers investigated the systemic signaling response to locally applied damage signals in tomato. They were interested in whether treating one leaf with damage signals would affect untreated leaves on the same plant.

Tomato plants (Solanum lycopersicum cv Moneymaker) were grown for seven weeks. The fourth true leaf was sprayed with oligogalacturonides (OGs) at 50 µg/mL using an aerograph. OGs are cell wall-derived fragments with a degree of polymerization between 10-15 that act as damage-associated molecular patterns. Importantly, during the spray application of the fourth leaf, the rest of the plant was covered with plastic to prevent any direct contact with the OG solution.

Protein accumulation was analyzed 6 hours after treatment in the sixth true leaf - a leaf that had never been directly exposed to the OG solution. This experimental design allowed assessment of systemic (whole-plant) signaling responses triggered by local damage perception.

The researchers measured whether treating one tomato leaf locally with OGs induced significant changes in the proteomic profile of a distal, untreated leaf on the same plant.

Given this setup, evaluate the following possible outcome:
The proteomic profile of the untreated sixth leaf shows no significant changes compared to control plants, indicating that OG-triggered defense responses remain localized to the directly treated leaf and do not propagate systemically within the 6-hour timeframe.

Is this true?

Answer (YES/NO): NO